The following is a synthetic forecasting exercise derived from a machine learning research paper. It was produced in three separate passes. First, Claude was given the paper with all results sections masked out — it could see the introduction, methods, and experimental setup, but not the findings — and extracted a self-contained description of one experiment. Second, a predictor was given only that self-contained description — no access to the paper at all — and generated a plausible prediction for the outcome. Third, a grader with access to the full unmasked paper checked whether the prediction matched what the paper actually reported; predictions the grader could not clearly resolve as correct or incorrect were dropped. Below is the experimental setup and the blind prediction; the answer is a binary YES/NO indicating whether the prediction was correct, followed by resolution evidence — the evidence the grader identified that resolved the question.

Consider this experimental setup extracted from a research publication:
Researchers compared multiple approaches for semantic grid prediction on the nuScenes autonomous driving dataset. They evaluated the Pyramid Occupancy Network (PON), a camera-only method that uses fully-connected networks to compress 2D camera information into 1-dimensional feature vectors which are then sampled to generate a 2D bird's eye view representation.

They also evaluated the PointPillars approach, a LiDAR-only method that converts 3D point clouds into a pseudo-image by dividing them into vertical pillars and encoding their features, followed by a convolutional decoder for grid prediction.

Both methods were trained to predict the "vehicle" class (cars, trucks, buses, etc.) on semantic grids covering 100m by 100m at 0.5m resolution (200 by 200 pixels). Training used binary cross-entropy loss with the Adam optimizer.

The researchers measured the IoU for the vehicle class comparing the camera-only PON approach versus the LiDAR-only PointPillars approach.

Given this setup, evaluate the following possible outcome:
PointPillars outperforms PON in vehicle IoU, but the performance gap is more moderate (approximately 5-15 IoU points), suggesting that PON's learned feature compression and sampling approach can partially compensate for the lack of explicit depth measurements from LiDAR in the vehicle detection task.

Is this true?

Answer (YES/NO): YES